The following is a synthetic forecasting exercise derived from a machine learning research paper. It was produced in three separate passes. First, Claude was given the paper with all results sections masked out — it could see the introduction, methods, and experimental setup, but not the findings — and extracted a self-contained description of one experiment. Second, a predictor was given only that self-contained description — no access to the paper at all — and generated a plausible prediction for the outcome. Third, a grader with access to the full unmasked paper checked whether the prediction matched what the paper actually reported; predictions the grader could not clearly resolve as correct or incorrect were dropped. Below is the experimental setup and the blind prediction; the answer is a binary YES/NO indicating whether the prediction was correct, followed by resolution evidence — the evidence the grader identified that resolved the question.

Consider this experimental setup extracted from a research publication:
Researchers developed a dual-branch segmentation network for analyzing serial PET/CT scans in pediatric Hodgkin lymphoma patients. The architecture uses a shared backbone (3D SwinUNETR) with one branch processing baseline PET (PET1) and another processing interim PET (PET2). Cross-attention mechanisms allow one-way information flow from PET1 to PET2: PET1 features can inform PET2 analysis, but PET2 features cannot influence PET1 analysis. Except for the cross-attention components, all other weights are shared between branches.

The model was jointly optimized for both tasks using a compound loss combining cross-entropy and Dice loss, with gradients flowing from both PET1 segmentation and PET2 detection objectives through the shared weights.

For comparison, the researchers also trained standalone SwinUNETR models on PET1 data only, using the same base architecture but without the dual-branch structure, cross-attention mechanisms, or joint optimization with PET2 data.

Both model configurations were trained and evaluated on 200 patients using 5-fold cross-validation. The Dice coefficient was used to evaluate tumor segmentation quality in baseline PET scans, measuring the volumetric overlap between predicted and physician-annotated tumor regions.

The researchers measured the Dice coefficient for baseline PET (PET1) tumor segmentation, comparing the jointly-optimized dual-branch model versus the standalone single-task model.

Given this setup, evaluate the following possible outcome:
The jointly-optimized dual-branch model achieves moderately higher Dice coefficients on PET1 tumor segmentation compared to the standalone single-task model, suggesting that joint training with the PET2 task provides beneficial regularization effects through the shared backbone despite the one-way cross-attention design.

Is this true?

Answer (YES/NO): NO